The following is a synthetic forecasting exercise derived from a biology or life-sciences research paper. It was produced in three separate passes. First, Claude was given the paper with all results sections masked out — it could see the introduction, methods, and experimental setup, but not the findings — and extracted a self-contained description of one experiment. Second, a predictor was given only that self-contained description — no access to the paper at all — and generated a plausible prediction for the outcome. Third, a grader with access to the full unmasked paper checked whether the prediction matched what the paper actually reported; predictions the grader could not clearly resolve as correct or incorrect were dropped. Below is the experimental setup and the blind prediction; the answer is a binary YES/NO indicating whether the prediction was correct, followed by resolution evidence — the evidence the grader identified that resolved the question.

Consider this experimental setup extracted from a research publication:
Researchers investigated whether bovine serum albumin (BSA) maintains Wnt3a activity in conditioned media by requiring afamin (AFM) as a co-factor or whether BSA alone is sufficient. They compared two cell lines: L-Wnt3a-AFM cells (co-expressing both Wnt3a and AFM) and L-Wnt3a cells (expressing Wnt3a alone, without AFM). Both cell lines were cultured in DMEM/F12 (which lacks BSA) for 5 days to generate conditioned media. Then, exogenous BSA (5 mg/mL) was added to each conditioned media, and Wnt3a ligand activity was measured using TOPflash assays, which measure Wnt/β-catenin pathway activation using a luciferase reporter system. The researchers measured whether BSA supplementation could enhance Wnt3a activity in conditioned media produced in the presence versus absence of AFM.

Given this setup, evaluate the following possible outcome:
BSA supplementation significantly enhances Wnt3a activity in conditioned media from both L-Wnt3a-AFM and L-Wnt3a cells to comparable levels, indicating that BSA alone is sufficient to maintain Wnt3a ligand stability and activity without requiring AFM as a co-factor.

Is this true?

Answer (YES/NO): NO